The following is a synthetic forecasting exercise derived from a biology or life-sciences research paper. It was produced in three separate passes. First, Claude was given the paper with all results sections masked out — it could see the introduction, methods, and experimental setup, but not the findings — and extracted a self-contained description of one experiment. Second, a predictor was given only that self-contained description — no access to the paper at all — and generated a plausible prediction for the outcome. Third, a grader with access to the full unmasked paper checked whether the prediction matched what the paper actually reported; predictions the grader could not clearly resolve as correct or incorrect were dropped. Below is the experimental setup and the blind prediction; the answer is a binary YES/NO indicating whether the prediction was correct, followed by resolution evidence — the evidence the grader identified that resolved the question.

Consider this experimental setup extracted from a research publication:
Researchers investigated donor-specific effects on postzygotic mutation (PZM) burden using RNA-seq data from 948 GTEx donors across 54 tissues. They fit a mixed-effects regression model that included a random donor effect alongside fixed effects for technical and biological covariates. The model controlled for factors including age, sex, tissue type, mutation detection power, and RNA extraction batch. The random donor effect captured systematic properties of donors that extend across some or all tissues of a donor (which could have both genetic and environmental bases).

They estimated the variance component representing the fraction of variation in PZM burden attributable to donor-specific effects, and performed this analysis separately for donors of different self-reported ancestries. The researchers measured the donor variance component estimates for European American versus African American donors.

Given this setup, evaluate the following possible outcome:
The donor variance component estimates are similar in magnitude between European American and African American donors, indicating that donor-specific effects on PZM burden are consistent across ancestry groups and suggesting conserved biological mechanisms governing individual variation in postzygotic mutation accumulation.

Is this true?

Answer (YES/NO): NO